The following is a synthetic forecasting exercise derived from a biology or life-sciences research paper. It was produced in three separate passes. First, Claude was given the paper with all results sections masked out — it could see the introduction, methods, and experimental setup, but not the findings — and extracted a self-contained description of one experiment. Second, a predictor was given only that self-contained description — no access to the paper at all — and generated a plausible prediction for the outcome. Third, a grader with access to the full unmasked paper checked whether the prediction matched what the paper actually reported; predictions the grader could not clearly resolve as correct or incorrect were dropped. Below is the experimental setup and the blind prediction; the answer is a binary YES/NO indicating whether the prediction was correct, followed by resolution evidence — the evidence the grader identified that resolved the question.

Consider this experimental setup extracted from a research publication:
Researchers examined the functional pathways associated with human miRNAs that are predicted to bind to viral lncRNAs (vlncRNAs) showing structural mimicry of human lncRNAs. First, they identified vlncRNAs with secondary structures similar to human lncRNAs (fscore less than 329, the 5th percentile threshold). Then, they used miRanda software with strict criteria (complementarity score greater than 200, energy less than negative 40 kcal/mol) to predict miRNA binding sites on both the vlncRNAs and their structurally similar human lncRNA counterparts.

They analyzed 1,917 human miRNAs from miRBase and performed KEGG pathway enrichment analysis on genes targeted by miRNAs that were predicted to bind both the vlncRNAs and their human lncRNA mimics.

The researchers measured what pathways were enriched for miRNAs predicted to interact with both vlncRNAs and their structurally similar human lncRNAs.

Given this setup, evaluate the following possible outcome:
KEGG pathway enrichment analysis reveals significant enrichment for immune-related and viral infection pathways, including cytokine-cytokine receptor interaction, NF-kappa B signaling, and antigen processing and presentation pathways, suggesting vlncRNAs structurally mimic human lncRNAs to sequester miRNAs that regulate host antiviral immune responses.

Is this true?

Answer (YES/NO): NO